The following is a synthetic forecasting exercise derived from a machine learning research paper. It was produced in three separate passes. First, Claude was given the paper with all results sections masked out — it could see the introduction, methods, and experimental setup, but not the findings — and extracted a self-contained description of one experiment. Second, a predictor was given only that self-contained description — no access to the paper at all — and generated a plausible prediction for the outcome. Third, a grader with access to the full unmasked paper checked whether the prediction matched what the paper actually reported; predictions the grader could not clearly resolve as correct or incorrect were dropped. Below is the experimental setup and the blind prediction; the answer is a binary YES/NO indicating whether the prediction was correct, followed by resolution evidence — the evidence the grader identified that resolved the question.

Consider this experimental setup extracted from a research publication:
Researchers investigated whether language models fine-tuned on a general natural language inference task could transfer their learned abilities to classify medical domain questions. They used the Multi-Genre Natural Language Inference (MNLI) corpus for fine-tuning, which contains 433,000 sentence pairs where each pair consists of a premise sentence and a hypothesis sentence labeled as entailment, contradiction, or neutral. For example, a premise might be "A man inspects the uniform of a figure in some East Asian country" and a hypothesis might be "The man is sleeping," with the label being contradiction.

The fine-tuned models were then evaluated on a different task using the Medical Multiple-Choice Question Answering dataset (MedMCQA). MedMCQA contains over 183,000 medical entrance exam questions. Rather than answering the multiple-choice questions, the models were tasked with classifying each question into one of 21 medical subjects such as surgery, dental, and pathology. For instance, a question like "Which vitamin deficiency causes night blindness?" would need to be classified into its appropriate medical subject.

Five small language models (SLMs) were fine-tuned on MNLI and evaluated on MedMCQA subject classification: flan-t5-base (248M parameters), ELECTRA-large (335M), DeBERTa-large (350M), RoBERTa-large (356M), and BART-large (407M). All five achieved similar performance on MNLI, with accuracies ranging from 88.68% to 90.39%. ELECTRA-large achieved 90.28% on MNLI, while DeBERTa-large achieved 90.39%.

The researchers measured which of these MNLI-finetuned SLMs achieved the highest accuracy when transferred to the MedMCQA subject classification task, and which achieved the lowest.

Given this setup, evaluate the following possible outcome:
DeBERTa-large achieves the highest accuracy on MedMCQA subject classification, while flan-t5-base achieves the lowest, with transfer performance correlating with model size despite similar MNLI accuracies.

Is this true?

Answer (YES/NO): NO